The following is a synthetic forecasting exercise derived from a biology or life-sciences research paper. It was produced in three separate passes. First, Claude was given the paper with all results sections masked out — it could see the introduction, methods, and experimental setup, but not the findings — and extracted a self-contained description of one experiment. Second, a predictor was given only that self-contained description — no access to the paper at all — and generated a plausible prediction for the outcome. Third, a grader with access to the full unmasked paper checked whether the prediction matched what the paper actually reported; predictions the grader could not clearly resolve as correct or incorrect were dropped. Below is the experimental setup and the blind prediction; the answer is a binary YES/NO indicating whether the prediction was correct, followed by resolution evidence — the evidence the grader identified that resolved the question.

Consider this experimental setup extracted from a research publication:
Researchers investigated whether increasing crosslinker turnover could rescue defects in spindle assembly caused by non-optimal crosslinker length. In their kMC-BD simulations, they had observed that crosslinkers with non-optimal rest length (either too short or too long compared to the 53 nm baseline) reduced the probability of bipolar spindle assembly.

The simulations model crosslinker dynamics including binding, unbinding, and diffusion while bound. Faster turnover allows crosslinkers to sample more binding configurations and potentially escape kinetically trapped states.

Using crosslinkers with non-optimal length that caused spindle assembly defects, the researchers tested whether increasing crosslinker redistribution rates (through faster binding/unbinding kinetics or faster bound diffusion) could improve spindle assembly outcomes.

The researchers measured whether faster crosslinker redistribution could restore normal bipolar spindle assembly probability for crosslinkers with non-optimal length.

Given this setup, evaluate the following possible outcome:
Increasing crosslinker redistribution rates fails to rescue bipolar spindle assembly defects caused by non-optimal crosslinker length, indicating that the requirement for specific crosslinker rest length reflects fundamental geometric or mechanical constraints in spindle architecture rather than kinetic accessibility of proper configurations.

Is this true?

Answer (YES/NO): NO